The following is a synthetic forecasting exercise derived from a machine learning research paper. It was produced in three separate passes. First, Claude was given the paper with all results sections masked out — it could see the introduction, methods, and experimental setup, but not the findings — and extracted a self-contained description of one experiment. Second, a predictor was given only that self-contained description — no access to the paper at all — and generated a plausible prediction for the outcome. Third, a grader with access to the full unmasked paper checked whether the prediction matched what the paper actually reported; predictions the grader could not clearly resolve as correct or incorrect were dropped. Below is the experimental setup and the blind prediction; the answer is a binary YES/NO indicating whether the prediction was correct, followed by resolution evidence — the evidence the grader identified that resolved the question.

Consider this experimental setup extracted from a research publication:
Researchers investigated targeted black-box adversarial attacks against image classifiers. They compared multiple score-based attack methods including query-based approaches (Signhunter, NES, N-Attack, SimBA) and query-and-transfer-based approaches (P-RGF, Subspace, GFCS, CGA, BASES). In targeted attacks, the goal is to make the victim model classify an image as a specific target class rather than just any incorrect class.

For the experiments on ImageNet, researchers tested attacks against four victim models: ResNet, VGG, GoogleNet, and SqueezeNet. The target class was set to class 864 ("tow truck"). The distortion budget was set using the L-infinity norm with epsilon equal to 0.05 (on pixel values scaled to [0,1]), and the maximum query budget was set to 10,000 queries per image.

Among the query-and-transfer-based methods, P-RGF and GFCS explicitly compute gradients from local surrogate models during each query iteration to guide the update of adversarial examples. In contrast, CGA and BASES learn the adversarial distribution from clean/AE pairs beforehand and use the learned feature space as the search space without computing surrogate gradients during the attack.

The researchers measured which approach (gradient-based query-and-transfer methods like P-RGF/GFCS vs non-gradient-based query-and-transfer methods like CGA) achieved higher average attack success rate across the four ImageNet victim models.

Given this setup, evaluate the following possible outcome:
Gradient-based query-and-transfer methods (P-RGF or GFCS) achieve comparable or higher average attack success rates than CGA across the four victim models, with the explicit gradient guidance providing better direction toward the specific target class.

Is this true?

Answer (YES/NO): NO